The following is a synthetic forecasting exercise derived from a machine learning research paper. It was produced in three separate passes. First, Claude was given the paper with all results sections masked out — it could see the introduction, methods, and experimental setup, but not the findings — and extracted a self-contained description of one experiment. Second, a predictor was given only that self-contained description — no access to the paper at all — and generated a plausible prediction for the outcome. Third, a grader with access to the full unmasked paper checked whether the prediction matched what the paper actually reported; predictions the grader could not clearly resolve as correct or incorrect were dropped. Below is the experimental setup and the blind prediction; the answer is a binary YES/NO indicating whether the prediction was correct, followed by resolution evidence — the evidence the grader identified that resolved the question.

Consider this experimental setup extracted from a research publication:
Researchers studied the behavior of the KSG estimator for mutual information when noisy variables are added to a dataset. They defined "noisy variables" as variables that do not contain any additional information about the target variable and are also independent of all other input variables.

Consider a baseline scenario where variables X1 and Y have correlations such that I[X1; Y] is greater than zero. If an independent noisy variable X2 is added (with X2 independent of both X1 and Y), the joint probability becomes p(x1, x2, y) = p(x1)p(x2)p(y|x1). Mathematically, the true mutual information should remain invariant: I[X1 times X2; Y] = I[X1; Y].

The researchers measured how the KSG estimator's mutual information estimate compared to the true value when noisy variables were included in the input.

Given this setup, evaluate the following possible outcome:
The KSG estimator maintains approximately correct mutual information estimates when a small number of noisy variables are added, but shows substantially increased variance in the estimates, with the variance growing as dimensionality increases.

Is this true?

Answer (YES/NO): NO